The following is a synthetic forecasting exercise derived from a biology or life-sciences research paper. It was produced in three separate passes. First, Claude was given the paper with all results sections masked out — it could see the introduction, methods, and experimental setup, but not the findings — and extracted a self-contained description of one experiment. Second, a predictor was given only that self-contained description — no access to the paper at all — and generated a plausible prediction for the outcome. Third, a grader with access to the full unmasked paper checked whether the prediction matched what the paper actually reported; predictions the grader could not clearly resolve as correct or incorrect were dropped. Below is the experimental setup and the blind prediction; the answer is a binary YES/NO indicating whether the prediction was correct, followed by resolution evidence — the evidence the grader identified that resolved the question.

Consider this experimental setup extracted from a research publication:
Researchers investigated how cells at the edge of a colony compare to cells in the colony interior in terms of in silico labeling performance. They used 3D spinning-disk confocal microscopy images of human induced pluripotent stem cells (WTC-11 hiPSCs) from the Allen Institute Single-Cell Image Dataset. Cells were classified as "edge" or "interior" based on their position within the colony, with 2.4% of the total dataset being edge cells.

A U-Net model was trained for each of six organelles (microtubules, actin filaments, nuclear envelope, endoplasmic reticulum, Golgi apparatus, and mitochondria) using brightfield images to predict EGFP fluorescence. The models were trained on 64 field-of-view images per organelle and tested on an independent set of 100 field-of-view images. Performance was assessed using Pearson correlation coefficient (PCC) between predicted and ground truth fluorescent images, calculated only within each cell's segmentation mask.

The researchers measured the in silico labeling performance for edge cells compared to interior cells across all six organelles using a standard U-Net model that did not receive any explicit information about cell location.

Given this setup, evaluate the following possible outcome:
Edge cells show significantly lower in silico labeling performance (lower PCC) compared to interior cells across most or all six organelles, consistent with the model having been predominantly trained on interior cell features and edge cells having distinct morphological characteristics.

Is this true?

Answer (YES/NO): NO